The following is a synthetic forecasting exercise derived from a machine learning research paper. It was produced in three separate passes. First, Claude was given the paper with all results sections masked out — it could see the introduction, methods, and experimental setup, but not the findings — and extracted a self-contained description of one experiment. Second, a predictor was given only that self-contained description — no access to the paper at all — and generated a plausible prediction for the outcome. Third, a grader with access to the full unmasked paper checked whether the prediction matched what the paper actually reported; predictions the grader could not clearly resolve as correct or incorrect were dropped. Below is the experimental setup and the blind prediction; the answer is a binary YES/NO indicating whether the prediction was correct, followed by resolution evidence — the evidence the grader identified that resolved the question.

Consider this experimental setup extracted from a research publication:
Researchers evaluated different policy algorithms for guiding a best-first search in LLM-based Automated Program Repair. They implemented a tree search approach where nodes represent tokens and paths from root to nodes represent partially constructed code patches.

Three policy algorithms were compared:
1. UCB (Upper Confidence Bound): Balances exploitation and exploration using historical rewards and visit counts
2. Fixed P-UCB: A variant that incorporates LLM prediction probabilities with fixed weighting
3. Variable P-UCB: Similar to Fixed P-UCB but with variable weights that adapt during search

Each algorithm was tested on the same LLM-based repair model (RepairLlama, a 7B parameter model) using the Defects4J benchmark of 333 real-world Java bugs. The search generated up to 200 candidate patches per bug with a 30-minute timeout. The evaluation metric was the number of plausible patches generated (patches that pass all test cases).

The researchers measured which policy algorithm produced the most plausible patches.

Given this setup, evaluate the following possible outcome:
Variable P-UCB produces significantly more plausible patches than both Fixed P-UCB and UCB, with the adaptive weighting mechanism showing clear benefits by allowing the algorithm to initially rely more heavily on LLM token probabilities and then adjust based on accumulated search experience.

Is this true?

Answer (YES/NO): YES